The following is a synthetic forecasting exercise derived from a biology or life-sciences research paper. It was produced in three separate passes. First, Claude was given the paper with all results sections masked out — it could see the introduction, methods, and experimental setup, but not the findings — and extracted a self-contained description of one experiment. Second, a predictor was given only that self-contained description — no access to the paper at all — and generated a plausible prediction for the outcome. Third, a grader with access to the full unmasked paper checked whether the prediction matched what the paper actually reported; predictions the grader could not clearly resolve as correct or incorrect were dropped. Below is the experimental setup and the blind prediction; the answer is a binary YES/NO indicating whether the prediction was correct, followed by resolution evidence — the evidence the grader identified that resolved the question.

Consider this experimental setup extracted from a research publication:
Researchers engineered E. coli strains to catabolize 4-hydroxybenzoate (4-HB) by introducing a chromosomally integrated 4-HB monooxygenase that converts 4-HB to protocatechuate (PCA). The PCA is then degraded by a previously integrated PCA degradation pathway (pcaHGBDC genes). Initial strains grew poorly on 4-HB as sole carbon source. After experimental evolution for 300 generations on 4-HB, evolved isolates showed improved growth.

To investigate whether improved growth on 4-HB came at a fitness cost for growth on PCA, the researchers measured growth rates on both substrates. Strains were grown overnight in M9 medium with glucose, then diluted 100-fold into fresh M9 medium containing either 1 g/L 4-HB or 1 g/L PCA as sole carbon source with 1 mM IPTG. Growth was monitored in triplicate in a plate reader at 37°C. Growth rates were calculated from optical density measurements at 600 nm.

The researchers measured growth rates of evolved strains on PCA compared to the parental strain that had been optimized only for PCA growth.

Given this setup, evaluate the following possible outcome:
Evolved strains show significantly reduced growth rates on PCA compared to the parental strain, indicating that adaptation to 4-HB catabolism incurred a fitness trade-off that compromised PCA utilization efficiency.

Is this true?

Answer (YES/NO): NO